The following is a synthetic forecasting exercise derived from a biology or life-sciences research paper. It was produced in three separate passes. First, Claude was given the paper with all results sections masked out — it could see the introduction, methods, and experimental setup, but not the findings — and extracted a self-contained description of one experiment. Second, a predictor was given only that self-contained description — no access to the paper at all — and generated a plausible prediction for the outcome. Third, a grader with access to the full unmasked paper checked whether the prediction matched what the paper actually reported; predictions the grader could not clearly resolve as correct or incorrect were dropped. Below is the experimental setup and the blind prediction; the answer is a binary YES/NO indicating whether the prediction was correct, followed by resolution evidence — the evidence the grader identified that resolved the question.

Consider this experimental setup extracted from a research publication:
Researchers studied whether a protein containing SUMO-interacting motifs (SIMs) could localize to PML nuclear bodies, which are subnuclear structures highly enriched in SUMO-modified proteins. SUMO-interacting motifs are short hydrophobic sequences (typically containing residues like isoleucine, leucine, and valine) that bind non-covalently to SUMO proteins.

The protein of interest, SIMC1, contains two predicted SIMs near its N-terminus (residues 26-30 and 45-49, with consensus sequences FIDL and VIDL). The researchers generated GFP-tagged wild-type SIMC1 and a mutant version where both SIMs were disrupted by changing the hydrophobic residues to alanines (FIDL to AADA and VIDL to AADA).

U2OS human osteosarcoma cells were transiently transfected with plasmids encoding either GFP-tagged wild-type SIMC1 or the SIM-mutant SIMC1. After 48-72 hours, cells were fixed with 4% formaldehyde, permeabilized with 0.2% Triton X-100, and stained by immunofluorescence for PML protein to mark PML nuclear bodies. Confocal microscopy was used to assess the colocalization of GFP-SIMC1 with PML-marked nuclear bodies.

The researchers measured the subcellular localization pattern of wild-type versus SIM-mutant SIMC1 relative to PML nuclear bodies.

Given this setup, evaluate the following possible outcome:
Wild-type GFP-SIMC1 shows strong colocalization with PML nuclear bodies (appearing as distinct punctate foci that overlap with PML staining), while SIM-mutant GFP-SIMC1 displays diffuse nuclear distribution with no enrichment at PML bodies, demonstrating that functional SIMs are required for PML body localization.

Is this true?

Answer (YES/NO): YES